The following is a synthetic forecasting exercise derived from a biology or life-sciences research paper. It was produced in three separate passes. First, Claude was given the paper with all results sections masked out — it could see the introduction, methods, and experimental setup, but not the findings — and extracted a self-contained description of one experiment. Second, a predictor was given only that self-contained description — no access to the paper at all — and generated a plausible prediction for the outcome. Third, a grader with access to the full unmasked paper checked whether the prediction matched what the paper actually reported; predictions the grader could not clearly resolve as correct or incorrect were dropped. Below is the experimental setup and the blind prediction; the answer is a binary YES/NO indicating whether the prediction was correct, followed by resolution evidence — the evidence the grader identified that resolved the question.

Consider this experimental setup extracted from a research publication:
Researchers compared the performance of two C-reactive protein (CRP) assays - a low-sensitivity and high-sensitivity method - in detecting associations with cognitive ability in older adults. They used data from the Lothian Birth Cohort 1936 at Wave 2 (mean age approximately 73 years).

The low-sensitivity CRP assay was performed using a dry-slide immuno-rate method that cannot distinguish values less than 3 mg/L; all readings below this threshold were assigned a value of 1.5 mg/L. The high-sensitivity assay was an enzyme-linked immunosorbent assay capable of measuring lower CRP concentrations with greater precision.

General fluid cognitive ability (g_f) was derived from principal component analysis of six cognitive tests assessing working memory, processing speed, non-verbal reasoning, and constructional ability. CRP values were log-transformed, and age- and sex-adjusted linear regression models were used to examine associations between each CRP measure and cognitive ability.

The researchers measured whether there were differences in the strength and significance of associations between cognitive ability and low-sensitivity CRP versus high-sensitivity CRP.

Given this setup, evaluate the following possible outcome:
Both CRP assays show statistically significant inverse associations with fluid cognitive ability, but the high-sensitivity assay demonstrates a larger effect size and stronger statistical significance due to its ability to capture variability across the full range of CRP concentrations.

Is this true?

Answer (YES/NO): NO